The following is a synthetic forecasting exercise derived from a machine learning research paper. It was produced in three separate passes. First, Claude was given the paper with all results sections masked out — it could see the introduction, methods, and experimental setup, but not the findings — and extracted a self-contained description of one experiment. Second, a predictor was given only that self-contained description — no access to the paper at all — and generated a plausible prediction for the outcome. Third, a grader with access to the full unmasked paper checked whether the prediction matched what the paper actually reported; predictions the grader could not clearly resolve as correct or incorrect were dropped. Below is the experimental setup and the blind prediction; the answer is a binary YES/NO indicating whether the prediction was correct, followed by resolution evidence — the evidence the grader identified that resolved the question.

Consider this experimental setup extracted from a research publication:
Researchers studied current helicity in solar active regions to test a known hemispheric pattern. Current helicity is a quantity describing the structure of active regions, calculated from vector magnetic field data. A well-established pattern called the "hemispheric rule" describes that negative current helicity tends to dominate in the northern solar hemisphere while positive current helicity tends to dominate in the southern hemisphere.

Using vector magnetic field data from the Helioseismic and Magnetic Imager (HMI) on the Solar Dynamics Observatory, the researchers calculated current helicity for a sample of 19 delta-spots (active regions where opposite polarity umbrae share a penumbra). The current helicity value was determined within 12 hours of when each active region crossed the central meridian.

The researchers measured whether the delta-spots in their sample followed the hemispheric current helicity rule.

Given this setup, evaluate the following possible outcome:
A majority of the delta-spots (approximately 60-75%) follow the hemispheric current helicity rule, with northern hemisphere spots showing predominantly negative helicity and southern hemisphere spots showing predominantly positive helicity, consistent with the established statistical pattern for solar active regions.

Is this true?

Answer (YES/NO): YES